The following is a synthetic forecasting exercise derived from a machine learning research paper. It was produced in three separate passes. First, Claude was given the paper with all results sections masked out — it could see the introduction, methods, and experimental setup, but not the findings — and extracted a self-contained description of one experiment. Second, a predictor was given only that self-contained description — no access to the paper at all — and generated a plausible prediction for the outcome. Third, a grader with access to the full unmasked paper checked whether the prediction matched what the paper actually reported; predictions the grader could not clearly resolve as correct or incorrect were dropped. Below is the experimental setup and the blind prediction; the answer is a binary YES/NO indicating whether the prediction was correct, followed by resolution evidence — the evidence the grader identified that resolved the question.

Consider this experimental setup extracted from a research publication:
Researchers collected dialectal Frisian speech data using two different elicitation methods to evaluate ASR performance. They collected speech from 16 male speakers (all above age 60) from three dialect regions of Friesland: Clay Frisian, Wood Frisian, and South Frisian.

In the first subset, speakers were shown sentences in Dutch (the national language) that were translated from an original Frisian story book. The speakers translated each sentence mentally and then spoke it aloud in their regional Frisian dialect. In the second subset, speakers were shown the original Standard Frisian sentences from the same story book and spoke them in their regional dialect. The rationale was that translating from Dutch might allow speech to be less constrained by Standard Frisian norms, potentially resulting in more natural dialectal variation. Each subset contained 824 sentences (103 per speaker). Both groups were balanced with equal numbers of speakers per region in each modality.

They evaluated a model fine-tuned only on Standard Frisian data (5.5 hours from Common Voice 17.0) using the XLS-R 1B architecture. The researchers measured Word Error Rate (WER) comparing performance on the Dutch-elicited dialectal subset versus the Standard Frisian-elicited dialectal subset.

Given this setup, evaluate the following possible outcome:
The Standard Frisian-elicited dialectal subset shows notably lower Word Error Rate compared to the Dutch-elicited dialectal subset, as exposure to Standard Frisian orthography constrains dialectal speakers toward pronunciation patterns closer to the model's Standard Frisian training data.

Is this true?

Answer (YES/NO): NO